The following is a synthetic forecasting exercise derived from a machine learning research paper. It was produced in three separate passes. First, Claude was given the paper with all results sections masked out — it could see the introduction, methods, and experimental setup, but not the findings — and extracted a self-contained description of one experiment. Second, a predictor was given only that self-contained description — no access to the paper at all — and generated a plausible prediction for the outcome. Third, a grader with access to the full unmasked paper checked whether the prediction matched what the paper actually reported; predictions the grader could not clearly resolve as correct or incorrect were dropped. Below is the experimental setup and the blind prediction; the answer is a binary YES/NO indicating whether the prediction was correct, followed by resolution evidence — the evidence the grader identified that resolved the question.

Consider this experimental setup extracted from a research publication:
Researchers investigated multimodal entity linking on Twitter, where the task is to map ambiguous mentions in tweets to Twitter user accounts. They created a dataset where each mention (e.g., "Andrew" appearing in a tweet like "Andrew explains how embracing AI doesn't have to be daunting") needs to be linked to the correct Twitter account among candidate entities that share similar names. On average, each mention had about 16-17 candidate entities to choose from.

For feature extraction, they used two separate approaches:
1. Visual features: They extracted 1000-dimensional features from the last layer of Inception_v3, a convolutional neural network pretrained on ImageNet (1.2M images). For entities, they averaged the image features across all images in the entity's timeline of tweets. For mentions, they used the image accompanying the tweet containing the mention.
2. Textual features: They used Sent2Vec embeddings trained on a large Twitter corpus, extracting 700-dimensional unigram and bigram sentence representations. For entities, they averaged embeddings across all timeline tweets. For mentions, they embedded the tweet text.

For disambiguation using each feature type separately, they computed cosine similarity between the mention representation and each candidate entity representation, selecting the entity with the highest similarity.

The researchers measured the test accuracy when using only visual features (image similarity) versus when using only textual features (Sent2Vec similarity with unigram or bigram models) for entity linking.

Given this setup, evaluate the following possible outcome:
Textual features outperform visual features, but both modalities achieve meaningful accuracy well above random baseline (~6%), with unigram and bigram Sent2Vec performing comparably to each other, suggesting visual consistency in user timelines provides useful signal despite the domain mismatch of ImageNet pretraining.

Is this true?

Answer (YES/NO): YES